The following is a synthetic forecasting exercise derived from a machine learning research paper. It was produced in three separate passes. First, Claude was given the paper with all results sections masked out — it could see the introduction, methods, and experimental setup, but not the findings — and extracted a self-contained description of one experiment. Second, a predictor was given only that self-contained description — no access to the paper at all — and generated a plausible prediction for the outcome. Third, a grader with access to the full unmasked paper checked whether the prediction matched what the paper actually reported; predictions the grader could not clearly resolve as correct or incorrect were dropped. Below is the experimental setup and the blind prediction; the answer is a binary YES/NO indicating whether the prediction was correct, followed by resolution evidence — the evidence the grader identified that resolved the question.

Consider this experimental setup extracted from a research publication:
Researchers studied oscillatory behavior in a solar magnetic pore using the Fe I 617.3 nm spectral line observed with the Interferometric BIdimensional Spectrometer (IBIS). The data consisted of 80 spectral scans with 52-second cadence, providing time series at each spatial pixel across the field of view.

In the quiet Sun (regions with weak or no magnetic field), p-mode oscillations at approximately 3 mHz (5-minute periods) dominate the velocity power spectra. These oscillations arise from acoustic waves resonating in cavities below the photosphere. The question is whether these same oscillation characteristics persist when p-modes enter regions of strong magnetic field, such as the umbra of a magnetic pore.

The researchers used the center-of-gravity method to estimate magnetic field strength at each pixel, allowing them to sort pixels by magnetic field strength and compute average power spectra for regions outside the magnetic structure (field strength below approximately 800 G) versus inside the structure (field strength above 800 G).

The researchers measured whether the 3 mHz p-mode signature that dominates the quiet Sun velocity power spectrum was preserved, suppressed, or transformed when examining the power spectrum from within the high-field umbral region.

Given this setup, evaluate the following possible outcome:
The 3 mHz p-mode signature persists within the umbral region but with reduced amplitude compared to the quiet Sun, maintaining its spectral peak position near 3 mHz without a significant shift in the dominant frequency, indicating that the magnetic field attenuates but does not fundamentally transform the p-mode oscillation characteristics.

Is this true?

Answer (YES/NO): NO